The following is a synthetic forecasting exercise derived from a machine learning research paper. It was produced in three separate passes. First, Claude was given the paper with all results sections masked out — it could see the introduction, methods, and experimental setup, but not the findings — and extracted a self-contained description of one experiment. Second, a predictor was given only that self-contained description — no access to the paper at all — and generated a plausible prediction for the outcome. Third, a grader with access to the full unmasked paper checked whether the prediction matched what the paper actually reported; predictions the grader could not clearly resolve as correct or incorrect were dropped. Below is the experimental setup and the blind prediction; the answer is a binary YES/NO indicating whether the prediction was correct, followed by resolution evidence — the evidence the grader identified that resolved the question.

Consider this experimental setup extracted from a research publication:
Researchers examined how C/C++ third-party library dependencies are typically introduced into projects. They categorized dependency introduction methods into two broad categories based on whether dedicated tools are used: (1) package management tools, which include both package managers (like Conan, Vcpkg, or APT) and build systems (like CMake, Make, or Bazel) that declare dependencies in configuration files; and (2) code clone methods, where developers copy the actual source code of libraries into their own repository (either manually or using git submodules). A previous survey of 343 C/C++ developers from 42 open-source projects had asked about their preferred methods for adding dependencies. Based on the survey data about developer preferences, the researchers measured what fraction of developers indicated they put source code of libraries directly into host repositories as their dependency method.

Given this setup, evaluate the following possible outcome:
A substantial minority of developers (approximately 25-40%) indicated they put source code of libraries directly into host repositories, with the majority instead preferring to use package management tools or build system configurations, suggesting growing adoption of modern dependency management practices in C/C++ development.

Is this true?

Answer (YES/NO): NO